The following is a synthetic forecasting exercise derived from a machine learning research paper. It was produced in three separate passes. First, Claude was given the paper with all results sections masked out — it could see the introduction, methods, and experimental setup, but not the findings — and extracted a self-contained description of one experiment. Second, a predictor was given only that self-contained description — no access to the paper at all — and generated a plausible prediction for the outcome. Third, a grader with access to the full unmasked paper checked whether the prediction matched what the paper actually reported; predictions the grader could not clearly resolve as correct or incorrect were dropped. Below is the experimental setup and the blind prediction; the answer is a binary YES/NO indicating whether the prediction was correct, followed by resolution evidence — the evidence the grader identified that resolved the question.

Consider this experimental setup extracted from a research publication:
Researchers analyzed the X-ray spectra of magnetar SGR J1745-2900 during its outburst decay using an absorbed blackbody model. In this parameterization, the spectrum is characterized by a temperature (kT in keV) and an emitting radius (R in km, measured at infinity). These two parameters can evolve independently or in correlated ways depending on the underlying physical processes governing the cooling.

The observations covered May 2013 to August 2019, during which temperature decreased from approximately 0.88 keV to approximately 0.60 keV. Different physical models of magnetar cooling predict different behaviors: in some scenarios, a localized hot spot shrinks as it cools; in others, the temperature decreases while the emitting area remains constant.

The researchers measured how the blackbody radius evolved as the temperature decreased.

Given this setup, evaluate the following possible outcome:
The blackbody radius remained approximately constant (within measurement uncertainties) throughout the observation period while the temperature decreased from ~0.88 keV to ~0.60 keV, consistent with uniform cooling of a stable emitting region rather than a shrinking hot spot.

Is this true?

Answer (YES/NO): NO